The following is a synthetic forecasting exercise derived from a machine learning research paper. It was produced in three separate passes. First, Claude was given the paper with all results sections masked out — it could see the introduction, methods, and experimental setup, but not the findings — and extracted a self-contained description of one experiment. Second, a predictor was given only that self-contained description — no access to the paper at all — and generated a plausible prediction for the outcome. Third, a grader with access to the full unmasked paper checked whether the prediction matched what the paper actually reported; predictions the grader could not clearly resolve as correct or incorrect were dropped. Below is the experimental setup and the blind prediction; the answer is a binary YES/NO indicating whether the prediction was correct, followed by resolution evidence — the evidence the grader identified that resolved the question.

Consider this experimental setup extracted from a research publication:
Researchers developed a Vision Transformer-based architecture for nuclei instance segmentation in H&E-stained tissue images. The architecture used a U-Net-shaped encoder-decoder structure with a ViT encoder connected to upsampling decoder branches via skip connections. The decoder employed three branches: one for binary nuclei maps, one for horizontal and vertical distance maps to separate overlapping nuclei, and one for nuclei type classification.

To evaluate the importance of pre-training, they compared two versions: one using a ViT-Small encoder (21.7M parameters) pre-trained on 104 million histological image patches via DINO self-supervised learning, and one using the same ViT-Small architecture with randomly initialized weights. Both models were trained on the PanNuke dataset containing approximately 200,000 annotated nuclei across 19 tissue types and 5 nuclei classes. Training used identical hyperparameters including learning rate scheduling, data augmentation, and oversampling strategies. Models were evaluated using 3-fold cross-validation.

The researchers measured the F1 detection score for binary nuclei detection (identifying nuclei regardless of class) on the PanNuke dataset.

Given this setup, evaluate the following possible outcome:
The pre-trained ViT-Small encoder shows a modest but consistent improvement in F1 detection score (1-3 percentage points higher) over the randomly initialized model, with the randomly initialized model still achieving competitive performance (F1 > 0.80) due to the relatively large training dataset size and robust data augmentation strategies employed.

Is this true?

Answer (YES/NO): NO